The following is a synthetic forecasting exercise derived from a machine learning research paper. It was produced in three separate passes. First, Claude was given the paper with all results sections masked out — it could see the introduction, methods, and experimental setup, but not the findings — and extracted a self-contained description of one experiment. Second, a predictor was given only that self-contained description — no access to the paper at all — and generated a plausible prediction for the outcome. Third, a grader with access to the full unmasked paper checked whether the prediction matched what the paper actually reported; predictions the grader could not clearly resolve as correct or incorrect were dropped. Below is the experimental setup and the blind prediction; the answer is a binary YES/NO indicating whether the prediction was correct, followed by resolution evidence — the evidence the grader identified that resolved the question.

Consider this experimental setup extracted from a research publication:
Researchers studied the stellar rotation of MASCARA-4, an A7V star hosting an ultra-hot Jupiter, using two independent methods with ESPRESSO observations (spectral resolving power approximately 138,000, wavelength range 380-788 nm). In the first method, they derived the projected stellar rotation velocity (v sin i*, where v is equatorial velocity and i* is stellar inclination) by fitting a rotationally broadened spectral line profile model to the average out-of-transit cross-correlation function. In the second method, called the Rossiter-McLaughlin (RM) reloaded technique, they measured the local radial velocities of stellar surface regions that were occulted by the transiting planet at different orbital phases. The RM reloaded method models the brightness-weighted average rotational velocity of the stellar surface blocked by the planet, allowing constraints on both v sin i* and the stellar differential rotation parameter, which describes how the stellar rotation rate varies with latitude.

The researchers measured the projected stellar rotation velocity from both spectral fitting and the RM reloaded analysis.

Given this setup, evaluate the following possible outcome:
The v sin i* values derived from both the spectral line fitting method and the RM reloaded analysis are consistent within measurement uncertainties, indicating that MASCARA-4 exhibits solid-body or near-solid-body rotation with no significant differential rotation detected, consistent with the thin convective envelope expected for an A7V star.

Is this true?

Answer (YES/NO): NO